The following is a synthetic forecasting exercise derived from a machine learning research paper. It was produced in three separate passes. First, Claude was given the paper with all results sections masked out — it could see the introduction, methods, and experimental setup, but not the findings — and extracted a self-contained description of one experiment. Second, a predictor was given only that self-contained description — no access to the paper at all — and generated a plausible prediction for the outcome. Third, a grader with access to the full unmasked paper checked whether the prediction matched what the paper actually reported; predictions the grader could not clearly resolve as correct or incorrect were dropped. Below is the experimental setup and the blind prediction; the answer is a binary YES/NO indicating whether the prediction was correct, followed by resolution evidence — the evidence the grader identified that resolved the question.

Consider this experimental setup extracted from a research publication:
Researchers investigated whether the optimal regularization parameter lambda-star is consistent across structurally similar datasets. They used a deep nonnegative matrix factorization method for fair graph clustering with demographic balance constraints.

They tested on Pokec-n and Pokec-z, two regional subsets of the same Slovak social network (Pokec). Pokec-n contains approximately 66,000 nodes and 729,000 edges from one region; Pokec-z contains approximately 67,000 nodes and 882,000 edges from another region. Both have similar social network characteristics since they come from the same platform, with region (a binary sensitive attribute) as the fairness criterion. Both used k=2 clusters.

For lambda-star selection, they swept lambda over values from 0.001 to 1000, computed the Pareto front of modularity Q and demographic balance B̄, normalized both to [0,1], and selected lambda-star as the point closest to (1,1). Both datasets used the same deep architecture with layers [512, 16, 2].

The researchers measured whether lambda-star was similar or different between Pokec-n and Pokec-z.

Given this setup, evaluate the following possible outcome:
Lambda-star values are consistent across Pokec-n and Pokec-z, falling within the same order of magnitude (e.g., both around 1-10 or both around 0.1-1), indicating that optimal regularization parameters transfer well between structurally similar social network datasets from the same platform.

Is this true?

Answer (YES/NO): YES